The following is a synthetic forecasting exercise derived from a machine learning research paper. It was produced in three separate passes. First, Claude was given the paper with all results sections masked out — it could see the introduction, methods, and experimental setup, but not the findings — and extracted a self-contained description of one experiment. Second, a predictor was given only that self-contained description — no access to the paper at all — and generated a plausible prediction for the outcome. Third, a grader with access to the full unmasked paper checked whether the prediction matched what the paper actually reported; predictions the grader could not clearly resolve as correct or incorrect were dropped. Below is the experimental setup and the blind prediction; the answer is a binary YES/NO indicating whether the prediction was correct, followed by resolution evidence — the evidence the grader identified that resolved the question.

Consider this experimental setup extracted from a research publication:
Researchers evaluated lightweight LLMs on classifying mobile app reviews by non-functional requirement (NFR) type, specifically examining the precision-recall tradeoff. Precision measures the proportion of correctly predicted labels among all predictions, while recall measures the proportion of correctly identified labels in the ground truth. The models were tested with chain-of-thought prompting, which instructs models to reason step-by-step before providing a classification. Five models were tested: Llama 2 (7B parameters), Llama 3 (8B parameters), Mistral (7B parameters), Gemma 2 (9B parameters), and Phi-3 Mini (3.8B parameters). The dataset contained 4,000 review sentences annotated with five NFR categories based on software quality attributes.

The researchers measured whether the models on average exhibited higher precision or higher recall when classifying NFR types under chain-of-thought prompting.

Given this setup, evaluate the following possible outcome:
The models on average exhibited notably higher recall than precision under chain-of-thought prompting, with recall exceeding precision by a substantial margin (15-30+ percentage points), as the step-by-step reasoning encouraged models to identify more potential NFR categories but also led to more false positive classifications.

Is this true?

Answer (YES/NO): NO